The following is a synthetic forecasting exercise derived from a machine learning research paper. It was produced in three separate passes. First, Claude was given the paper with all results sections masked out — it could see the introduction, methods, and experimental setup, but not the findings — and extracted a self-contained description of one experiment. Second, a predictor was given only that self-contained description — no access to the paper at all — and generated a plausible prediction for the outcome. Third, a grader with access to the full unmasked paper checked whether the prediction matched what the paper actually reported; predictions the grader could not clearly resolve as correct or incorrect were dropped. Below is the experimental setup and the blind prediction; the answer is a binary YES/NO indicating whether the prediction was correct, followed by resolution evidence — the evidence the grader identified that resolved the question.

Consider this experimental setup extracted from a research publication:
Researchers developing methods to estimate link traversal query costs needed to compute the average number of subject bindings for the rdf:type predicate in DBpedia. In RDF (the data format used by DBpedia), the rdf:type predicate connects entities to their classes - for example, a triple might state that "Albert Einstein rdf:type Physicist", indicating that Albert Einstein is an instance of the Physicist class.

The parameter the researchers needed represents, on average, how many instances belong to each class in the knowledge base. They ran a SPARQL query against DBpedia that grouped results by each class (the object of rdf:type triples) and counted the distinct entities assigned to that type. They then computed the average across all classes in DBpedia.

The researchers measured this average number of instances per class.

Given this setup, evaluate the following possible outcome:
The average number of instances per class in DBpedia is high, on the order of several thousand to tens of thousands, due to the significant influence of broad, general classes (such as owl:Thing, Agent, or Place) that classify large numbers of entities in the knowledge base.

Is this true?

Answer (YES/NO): NO